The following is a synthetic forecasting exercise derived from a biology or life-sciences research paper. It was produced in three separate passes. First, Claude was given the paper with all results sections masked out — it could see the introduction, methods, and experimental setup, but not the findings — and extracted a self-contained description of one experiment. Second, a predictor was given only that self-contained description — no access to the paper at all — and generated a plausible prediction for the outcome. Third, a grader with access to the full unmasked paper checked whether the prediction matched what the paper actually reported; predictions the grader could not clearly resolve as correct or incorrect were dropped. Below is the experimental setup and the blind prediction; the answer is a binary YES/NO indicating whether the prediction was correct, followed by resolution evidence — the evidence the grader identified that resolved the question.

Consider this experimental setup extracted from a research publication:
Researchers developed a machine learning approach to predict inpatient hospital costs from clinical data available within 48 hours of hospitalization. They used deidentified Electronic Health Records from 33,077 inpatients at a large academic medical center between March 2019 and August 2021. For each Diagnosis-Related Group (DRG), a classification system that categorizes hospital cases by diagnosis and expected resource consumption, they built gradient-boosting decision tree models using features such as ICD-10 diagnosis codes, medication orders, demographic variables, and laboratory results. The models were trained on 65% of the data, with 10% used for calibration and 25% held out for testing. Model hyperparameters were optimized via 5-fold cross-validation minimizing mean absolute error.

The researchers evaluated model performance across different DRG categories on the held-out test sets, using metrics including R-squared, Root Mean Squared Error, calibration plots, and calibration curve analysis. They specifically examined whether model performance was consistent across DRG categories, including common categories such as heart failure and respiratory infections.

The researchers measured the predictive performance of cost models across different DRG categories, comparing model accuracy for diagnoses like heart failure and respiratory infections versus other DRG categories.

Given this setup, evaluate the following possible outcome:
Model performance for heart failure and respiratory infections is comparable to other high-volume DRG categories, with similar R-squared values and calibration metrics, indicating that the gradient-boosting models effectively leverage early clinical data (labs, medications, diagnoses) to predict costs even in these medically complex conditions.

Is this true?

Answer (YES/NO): NO